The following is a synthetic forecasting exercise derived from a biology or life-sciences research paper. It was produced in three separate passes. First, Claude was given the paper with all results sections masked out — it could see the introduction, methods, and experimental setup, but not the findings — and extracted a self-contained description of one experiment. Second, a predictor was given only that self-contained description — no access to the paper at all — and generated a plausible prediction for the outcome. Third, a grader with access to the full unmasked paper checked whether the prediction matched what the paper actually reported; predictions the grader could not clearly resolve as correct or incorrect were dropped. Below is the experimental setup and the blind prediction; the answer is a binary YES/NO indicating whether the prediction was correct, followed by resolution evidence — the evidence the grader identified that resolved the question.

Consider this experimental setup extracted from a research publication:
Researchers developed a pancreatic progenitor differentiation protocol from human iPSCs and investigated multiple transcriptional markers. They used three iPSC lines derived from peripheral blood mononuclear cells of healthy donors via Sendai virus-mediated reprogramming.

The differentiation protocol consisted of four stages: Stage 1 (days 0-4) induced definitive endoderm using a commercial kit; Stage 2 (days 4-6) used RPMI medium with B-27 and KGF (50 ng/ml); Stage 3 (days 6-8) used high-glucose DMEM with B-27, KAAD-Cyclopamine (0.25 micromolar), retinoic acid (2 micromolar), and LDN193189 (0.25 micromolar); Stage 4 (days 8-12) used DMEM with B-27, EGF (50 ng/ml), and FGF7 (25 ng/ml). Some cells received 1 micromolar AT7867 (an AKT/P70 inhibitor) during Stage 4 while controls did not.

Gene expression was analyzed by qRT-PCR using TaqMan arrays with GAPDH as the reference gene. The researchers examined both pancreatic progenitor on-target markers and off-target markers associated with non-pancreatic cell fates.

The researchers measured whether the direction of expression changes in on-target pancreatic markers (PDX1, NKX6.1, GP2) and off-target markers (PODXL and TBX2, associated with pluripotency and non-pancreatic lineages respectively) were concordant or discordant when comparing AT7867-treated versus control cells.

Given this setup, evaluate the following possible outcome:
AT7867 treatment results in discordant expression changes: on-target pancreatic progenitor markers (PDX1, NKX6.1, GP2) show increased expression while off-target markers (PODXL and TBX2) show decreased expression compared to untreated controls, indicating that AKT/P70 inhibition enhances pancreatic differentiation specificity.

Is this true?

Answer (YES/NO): YES